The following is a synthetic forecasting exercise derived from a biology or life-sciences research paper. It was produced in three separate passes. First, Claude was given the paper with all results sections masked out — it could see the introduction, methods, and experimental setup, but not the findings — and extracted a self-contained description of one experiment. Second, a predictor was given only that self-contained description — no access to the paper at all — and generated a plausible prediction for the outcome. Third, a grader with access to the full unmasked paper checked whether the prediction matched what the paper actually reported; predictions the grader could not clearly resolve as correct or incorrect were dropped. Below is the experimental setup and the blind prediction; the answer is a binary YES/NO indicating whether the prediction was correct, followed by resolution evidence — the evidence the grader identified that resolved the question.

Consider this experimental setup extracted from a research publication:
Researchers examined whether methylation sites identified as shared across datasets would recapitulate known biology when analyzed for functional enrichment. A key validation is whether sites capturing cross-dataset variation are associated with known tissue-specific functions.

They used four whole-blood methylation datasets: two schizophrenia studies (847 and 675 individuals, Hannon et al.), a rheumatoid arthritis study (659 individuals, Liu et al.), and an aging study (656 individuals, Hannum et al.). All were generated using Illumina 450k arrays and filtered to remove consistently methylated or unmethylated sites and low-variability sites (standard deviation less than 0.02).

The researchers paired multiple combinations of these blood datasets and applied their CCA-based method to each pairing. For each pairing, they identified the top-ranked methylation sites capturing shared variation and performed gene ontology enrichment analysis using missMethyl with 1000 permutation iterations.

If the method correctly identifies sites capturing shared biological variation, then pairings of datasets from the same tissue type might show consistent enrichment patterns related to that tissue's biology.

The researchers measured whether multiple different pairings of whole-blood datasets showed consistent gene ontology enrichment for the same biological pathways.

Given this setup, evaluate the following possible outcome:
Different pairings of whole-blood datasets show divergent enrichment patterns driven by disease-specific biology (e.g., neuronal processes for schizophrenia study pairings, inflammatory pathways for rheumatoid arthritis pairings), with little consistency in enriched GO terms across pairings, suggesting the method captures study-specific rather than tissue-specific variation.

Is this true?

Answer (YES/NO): NO